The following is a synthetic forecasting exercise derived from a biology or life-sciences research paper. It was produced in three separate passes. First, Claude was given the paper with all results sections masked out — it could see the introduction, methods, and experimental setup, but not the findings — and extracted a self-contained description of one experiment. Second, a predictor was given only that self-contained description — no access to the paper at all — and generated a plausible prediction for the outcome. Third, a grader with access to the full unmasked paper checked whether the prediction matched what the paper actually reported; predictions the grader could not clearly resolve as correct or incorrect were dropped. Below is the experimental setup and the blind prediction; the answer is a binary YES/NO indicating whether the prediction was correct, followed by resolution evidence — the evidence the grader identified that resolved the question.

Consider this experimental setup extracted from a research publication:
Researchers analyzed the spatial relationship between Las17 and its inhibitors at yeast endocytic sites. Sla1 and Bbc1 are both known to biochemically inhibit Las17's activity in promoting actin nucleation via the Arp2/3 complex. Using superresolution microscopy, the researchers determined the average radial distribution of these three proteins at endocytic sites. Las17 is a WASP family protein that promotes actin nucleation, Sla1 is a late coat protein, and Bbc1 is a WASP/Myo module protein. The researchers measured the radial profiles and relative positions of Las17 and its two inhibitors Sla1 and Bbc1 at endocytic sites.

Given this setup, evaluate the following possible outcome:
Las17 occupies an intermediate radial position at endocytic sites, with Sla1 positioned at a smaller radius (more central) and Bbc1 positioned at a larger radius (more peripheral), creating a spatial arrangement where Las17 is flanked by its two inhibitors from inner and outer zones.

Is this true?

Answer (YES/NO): YES